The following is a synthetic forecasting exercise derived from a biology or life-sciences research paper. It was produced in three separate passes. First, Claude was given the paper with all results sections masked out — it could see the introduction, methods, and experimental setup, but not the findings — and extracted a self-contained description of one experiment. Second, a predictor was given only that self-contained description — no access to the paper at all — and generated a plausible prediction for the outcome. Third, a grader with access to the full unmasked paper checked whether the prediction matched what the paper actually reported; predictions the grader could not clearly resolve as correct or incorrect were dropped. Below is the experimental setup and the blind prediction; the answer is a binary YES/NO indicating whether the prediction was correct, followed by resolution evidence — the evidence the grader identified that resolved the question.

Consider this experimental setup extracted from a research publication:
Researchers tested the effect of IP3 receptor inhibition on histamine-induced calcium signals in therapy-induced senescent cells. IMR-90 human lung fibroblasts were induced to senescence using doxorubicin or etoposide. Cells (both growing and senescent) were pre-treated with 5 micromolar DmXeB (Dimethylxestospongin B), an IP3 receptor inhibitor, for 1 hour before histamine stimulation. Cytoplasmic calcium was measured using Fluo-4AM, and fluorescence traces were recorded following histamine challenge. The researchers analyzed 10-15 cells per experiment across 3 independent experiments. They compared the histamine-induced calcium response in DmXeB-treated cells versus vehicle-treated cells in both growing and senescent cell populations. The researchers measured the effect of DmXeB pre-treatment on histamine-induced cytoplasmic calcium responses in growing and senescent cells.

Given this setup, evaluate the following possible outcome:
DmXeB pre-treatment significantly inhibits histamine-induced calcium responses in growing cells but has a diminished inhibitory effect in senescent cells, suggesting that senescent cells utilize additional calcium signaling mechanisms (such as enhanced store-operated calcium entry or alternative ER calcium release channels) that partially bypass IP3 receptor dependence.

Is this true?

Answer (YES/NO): NO